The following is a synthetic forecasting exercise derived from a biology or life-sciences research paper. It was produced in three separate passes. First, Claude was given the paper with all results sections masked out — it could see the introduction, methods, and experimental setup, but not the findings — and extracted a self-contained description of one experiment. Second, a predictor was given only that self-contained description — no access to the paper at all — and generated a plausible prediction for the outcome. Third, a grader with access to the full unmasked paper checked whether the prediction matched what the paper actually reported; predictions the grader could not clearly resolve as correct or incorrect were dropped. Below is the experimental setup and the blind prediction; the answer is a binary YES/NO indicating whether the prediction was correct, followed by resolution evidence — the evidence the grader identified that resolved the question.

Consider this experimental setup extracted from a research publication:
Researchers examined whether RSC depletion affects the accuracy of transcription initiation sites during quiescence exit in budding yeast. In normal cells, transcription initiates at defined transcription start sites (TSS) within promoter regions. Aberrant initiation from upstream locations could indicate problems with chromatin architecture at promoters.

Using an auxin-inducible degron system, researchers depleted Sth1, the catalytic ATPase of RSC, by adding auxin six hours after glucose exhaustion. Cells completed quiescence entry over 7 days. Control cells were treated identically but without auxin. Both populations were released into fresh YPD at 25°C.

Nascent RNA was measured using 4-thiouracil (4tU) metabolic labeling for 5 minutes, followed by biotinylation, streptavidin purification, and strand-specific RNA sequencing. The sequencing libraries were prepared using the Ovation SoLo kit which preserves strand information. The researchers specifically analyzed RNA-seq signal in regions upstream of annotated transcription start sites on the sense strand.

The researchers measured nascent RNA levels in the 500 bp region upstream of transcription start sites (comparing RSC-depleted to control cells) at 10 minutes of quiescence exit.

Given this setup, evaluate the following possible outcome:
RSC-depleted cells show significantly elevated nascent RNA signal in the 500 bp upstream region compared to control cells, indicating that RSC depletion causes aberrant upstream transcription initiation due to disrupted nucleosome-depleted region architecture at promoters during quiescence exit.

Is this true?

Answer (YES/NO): YES